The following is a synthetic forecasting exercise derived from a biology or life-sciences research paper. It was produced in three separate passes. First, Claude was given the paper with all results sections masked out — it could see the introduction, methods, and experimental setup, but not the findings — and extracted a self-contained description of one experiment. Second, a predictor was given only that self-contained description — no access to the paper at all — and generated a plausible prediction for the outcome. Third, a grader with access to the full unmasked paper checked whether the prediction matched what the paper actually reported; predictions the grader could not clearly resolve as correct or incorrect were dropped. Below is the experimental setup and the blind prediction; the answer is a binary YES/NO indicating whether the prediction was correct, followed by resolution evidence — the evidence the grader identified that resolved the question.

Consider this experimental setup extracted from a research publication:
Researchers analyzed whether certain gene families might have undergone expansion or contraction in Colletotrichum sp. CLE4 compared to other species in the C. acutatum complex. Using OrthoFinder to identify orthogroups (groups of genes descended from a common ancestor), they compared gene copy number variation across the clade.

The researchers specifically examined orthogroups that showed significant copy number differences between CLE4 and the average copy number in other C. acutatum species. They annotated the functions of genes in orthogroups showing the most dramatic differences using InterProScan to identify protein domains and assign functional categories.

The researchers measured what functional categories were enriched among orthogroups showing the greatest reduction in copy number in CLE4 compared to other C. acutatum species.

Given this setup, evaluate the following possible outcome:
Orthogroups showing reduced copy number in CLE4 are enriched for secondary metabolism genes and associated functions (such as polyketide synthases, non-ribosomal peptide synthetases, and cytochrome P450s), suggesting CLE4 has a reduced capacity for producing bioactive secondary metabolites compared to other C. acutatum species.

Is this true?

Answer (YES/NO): NO